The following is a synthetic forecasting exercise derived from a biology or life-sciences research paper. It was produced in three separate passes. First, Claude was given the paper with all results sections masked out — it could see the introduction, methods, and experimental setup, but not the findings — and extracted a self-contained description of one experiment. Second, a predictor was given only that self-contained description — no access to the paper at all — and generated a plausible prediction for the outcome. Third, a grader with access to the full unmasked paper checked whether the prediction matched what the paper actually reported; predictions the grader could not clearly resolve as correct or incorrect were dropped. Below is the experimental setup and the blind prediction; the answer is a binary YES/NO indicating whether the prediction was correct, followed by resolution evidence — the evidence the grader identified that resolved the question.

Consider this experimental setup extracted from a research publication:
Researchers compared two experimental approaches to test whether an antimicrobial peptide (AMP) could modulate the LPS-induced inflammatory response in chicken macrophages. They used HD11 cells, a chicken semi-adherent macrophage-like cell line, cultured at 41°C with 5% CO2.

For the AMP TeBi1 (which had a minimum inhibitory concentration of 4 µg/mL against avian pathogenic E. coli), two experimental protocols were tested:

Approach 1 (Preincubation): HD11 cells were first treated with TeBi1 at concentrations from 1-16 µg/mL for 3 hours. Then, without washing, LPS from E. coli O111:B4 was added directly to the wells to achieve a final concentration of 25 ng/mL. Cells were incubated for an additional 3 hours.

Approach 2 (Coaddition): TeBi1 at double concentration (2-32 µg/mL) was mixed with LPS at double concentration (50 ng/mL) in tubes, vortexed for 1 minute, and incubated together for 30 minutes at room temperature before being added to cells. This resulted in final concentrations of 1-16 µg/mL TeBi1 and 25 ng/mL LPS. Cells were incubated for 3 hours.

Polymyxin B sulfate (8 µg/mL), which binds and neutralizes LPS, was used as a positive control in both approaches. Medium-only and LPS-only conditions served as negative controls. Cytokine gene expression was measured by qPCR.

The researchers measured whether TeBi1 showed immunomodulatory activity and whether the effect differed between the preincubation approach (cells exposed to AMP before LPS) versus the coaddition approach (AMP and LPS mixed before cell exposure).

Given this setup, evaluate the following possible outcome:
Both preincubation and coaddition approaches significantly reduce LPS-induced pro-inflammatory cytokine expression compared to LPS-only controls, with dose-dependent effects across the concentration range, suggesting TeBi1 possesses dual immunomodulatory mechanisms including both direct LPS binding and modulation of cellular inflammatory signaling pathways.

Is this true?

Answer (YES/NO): NO